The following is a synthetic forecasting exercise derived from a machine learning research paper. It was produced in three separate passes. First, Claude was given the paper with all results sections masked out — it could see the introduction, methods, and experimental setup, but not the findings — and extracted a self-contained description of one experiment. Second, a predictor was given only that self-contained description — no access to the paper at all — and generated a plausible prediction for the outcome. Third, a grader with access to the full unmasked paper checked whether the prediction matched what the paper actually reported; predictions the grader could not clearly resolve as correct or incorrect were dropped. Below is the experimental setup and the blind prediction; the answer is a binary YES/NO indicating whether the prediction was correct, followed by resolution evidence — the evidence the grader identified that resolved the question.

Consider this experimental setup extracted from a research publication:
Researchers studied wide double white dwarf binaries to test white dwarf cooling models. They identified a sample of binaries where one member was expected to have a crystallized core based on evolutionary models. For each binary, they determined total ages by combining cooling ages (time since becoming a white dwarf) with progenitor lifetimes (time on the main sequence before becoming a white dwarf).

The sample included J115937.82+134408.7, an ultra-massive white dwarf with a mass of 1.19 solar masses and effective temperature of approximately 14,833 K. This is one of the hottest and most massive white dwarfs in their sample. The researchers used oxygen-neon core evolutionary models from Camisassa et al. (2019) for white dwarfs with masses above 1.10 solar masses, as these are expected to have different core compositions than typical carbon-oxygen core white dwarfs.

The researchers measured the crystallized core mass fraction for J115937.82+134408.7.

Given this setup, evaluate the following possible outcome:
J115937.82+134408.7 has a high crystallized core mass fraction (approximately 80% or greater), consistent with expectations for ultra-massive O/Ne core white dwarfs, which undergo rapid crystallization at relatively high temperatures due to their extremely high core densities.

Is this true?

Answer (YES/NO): YES